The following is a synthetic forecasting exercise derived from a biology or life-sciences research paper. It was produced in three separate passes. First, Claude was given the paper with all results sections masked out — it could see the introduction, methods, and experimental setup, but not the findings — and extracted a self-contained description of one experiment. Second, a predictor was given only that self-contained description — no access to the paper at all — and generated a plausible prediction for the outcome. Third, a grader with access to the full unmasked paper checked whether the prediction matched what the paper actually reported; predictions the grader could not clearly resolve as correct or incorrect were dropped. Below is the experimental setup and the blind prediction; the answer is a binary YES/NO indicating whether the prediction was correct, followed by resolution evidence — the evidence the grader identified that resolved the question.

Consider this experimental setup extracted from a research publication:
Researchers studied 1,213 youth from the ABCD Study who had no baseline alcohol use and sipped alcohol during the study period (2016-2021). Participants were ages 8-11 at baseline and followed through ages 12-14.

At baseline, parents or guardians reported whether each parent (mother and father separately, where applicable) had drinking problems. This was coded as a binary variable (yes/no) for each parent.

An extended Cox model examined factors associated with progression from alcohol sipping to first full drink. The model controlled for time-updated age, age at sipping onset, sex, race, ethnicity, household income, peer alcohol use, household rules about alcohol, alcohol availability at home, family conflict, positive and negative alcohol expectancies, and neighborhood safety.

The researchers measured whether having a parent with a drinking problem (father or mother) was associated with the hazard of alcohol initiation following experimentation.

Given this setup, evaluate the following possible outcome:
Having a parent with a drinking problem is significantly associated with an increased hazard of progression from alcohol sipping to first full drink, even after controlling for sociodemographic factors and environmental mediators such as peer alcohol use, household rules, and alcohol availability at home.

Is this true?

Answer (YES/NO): NO